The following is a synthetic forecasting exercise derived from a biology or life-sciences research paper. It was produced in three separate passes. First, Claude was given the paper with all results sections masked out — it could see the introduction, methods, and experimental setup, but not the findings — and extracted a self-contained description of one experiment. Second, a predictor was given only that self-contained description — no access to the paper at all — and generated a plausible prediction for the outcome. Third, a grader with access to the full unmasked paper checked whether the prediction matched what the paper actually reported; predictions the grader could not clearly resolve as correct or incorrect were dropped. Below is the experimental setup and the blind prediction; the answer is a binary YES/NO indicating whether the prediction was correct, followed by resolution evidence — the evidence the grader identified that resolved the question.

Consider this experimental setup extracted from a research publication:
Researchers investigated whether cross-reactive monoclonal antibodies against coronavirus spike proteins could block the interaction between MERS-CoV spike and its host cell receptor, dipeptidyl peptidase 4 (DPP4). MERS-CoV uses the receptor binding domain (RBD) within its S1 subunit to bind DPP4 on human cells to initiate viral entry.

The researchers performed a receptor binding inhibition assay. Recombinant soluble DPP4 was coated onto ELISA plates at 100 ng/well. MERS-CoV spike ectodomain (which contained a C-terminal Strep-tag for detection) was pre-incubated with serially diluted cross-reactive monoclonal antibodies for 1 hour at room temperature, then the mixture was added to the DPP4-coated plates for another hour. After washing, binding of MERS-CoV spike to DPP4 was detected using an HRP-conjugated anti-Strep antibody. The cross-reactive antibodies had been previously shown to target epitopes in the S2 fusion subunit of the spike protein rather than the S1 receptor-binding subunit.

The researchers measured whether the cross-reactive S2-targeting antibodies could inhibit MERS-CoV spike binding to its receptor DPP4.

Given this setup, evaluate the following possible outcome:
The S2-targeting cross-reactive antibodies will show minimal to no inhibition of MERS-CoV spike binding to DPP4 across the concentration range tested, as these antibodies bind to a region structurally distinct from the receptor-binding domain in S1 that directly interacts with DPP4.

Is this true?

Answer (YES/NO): YES